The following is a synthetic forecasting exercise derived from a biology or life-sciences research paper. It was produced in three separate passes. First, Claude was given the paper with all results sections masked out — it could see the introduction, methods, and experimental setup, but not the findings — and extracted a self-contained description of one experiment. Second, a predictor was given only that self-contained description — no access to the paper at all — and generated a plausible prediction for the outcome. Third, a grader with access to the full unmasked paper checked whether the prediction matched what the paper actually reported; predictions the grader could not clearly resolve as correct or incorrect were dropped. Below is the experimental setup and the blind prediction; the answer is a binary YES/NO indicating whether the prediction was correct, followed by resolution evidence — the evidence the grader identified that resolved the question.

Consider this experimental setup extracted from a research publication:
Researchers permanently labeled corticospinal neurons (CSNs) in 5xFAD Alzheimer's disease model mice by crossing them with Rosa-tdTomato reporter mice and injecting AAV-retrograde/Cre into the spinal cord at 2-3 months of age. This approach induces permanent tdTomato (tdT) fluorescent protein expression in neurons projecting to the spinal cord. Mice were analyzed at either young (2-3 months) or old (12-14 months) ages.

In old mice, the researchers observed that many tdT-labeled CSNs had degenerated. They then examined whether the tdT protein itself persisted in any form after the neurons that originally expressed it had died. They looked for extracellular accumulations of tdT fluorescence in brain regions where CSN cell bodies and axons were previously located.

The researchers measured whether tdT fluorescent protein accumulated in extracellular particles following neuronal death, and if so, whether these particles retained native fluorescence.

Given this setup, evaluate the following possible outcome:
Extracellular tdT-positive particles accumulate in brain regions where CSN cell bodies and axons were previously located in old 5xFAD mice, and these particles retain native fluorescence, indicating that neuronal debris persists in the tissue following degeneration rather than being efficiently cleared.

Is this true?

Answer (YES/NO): YES